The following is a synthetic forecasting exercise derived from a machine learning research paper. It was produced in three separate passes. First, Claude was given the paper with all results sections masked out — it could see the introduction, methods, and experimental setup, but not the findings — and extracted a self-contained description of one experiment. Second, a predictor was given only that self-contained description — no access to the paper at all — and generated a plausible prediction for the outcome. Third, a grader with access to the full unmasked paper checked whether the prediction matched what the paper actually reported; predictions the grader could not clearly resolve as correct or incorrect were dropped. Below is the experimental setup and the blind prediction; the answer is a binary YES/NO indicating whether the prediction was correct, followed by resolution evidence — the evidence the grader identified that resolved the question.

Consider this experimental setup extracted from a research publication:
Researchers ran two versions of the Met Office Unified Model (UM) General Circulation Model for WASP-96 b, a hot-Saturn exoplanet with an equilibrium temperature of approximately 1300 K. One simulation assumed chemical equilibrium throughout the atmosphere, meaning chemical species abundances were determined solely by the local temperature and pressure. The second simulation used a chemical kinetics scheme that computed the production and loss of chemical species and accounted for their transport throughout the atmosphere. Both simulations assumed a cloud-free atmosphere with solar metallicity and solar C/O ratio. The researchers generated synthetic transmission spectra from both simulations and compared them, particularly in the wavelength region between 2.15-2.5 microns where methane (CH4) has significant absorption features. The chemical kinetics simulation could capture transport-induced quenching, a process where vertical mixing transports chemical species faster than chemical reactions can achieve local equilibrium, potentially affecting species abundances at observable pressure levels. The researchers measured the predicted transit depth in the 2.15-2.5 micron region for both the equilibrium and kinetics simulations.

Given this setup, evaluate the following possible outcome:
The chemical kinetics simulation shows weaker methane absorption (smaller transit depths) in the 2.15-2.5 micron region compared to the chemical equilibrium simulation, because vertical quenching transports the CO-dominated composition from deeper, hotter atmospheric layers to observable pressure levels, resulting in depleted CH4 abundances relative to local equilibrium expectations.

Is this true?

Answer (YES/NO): NO